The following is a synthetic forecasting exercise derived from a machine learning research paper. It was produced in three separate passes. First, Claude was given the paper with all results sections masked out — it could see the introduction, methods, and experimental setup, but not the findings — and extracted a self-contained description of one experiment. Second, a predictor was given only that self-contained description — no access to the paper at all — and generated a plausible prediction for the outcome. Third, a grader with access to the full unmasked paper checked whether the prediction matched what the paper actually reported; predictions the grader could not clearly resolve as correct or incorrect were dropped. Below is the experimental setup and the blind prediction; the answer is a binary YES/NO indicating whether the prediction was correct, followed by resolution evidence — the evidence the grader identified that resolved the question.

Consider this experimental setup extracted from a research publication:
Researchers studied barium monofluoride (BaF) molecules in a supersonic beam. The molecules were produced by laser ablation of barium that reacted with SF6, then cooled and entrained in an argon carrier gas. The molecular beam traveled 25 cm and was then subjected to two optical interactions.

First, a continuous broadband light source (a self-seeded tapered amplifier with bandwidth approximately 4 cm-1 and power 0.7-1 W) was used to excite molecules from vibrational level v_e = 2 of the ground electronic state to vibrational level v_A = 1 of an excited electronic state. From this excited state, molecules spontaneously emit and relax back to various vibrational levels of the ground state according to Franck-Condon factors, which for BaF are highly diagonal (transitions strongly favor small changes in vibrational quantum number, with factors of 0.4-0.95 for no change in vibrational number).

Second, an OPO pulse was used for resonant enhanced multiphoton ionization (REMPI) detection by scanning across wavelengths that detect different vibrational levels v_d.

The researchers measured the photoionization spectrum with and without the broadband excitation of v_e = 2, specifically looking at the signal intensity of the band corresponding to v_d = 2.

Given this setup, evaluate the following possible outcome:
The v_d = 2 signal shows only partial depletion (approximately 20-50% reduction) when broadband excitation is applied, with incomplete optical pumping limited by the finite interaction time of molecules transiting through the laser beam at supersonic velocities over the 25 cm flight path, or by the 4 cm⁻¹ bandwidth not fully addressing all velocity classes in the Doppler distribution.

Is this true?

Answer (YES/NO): NO